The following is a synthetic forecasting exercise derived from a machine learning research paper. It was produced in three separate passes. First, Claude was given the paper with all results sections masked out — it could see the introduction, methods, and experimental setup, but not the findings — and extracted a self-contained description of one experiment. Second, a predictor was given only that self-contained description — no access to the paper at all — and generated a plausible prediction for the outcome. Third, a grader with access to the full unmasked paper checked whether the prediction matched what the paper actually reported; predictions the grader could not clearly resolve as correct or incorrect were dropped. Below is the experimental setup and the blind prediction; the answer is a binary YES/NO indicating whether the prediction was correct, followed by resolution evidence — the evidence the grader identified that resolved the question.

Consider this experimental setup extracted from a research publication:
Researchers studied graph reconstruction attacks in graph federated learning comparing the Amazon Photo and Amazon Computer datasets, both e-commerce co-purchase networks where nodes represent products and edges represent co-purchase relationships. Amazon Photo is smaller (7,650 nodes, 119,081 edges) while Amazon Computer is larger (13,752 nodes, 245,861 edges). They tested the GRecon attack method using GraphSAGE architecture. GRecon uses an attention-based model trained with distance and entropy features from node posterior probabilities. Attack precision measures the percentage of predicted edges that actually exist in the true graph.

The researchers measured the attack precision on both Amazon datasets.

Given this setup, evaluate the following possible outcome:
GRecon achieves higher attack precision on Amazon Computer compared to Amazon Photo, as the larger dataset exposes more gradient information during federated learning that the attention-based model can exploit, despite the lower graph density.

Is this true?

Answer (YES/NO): NO